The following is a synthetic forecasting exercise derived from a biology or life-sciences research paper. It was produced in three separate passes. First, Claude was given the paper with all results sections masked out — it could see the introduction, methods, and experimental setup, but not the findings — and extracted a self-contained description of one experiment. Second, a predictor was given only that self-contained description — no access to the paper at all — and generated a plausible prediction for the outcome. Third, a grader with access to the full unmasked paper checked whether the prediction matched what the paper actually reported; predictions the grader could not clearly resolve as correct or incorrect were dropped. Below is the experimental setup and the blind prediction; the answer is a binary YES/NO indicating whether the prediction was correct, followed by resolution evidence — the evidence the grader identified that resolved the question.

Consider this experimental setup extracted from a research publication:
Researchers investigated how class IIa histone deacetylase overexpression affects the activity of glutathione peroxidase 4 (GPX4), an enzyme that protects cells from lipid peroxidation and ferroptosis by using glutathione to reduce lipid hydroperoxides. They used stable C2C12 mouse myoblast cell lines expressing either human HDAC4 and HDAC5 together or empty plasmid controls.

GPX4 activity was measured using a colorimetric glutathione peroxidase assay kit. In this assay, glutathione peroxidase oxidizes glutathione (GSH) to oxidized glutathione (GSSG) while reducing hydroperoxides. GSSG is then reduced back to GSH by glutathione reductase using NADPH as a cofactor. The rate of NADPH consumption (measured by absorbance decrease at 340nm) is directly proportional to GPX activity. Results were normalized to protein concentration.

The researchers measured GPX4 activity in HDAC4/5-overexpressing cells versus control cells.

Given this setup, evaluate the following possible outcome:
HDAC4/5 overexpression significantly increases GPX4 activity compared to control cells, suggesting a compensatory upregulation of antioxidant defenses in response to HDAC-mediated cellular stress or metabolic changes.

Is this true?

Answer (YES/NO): YES